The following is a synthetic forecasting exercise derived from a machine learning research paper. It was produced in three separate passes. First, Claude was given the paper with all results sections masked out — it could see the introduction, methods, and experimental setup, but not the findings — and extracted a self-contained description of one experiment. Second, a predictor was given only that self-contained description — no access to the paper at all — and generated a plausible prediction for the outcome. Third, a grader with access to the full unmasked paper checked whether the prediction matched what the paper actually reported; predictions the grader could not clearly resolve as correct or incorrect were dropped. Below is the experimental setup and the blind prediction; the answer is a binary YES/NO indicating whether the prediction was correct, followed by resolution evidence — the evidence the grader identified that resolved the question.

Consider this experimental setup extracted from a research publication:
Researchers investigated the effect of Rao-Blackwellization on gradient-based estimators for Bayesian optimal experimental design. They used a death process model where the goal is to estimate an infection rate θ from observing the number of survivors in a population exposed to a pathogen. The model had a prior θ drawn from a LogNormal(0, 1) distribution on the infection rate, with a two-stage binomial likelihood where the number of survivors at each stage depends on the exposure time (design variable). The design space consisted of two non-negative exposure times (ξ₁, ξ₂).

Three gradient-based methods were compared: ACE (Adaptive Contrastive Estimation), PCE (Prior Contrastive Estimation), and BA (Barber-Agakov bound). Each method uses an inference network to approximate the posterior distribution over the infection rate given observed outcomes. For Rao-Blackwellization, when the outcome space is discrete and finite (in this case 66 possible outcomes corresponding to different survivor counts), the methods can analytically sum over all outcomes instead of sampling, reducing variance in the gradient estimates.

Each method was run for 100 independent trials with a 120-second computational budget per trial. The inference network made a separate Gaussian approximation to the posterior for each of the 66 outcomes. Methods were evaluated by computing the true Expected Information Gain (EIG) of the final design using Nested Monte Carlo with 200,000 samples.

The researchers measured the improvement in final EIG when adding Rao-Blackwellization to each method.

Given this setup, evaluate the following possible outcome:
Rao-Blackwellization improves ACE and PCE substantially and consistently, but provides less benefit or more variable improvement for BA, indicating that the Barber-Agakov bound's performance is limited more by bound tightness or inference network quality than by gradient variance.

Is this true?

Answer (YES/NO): NO